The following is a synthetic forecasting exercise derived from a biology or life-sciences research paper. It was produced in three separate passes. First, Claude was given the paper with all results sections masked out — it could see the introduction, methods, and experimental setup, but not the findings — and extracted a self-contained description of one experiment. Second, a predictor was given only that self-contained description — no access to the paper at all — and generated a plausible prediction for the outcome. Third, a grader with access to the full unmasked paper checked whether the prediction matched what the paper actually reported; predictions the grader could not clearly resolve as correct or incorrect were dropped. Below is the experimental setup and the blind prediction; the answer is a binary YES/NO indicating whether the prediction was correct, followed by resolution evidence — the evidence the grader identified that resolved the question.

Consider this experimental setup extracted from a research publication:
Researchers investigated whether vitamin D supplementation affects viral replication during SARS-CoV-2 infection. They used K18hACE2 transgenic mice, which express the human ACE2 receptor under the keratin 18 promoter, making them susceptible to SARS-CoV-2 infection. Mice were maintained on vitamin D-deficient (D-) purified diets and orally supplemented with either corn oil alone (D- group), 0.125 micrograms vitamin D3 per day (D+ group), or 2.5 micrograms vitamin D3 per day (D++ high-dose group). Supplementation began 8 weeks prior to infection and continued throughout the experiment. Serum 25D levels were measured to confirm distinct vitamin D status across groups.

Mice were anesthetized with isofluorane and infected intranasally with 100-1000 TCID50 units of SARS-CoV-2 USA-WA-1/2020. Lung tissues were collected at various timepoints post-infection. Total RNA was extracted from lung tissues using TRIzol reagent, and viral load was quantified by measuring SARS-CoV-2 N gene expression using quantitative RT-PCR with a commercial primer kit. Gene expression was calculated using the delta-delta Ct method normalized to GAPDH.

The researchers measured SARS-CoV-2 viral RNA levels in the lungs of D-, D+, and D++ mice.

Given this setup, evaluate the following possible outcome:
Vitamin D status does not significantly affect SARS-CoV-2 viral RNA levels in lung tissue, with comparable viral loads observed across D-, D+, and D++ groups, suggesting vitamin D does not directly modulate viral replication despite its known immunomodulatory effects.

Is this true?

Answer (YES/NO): YES